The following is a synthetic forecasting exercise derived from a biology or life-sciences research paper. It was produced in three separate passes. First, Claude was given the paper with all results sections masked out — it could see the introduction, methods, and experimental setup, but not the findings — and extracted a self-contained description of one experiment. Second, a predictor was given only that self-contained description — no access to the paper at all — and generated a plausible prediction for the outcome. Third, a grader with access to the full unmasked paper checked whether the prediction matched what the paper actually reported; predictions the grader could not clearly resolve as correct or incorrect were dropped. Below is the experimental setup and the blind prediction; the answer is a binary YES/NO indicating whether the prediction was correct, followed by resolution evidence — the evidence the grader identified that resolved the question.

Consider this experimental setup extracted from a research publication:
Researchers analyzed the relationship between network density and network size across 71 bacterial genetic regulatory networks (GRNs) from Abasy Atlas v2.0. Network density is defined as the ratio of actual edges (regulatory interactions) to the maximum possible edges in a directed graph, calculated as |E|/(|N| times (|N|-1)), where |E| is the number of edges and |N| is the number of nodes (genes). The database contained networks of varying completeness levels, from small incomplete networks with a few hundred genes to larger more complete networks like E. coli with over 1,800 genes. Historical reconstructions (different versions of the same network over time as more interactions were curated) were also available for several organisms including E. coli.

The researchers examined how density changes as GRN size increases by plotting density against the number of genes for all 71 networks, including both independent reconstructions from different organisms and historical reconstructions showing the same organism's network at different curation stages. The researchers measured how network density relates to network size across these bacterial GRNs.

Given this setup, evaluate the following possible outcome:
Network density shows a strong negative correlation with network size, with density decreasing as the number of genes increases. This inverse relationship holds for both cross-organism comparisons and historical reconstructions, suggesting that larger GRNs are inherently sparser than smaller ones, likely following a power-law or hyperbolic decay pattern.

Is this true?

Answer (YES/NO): YES